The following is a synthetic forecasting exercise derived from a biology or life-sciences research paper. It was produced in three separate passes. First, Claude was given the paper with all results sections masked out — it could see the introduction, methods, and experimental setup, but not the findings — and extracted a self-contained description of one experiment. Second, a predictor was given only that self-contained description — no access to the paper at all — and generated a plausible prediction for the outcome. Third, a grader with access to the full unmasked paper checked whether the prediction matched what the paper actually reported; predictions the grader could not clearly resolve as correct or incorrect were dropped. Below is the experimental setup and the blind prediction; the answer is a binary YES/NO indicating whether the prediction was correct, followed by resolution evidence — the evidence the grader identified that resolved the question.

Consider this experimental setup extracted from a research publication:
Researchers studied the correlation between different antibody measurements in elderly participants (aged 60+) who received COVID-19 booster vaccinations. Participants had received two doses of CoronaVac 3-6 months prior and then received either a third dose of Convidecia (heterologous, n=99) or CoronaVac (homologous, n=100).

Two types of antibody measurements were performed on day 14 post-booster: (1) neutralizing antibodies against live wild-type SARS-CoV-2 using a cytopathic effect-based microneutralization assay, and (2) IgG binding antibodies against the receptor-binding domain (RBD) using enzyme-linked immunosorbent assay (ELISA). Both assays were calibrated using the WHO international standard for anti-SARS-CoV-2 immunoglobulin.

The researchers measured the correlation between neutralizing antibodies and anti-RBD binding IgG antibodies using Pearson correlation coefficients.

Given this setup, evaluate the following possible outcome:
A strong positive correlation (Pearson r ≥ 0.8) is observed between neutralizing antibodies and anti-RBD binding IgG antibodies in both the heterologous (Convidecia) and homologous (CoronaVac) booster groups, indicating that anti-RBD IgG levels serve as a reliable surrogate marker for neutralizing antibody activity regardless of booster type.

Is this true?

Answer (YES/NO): NO